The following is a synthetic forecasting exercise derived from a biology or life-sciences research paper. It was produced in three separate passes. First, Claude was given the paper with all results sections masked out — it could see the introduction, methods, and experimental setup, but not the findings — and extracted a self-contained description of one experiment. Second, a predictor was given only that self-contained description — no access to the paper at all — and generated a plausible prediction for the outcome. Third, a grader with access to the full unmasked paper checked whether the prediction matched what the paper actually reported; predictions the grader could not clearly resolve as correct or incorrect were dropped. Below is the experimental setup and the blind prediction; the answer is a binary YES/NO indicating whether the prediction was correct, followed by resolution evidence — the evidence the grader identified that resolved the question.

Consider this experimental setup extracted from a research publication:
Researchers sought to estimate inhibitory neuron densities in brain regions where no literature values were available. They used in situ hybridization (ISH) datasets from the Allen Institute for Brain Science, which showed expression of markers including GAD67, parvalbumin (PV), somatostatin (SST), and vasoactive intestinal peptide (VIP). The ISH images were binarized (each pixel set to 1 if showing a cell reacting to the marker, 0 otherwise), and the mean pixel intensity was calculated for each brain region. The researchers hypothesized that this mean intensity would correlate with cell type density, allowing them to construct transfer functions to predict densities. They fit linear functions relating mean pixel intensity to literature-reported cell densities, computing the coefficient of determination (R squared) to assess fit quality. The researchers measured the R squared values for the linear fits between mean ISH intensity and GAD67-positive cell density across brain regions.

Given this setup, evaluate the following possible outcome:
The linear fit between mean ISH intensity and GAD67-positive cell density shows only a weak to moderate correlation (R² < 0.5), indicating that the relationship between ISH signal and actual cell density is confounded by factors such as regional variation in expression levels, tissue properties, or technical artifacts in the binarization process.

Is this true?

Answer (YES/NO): YES